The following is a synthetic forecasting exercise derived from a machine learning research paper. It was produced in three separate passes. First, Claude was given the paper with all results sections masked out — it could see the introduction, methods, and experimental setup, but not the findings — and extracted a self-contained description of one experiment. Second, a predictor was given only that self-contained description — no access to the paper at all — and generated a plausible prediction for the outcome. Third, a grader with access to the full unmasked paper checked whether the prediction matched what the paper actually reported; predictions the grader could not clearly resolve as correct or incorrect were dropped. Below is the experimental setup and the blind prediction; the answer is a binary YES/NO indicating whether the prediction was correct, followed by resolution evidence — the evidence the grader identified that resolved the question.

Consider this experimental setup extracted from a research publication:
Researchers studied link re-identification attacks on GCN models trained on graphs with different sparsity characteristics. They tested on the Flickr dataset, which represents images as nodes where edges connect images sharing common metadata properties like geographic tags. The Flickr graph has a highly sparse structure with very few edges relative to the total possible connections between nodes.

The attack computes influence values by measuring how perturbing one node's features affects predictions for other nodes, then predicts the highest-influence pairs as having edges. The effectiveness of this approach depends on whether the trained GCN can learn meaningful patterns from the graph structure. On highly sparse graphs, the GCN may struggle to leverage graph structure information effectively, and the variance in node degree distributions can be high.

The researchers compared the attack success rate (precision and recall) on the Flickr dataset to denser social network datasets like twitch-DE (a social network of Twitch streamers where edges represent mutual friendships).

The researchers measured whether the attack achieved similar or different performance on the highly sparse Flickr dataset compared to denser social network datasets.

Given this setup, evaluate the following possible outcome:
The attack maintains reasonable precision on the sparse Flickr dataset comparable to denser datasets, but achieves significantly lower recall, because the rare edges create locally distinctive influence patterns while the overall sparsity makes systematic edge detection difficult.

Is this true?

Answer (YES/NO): NO